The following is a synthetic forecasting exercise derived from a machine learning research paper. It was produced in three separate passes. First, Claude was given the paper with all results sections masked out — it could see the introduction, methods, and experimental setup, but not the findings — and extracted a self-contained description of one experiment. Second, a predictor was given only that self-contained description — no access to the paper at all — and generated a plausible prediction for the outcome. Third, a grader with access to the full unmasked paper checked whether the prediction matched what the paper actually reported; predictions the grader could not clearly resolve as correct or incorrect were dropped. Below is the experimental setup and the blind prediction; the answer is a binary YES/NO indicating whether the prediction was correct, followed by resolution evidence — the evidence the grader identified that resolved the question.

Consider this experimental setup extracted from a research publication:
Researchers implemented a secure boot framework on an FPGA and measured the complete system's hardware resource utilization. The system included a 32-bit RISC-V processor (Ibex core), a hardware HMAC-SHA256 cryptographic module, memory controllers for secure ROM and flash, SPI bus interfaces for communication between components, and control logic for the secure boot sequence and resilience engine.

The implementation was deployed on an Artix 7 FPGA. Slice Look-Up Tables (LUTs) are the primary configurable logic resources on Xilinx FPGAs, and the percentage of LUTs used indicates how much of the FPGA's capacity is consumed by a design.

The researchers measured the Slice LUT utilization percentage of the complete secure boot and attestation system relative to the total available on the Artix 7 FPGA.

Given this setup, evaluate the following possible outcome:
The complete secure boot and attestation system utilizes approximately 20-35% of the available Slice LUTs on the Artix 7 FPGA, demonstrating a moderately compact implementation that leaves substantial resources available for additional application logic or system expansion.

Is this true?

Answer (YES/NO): NO